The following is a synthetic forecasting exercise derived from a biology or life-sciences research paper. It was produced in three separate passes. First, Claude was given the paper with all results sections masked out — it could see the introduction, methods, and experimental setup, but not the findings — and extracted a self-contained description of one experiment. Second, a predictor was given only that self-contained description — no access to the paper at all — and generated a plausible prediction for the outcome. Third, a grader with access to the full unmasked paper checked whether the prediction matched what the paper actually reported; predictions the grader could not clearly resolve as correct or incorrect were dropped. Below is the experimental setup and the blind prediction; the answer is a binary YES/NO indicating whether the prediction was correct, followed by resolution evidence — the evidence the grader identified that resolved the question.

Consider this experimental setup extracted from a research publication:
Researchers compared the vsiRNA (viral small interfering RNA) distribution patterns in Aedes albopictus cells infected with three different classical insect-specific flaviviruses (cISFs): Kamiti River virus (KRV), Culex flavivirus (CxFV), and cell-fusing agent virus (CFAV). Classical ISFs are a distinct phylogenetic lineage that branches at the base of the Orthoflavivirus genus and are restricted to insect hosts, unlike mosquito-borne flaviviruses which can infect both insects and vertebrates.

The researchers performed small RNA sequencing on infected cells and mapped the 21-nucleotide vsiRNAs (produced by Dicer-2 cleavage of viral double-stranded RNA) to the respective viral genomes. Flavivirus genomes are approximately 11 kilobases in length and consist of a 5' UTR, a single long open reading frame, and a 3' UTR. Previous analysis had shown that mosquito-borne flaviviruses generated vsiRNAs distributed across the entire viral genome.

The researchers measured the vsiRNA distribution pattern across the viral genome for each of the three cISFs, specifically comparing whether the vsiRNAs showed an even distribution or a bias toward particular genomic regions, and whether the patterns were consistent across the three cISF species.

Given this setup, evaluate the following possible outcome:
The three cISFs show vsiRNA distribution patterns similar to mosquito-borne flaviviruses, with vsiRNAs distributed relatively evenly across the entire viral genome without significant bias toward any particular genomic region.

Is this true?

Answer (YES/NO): NO